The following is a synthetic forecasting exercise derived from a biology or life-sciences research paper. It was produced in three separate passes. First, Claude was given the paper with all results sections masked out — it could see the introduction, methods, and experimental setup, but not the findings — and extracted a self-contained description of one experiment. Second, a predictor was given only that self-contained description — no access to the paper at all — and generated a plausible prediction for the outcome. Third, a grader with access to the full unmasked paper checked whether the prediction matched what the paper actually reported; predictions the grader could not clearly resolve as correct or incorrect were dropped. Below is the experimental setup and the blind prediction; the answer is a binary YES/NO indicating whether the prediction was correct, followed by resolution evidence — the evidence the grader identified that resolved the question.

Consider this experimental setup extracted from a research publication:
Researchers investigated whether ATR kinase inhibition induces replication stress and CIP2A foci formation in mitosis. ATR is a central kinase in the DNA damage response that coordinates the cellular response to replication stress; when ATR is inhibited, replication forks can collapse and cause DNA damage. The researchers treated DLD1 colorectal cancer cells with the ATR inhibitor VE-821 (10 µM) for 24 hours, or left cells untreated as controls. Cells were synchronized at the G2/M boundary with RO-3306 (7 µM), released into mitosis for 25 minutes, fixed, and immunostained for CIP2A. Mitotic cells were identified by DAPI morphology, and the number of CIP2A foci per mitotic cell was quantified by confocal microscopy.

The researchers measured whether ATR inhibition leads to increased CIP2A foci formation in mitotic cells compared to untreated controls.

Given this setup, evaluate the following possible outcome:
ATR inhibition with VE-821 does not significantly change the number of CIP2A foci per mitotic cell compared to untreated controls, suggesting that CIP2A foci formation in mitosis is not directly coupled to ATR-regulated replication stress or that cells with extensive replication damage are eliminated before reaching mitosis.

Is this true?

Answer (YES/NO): NO